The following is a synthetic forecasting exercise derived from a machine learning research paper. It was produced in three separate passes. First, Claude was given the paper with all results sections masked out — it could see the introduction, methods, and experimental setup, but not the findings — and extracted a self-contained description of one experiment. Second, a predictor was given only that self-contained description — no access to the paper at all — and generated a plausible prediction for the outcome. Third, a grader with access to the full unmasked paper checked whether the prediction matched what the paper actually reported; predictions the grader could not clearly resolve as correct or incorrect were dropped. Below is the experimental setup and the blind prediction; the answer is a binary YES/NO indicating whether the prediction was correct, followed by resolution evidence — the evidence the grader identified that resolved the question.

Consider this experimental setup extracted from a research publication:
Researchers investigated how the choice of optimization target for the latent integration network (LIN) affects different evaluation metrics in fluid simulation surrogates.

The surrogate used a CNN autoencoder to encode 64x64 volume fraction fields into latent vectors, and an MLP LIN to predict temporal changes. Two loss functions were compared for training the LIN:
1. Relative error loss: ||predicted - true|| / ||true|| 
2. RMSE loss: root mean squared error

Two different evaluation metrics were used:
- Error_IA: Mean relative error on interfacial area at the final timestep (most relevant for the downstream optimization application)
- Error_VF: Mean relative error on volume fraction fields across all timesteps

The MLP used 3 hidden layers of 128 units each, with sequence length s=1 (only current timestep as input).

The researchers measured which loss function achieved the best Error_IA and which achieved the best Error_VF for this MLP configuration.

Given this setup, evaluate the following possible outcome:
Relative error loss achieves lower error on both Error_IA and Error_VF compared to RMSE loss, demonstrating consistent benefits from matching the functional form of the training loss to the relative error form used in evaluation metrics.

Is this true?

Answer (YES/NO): YES